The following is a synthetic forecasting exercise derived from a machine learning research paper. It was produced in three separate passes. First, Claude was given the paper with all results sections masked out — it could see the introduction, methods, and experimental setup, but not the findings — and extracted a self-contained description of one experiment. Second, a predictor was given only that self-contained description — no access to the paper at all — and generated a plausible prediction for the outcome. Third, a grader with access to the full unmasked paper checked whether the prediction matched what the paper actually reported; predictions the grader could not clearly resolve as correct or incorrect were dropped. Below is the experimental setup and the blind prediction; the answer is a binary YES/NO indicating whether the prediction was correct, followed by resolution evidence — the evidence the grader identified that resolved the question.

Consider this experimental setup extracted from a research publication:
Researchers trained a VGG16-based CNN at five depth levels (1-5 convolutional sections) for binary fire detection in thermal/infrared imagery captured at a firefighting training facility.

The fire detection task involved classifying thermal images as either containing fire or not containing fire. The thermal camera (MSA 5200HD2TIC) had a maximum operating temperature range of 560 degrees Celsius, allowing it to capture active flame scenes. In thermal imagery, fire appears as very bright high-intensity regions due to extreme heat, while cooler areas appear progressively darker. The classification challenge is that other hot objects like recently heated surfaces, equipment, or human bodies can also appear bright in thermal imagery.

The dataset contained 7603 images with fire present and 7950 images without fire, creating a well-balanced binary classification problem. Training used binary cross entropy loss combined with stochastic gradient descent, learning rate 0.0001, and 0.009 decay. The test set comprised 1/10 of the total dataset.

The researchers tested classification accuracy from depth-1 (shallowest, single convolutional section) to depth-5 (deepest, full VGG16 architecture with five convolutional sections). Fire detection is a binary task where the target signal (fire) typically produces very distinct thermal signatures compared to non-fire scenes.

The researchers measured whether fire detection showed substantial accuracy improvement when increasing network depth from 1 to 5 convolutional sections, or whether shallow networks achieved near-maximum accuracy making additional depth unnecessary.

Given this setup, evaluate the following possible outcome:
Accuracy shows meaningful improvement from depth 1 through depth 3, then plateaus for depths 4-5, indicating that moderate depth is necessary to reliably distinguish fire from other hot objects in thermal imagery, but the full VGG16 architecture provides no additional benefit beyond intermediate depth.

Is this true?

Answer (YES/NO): NO